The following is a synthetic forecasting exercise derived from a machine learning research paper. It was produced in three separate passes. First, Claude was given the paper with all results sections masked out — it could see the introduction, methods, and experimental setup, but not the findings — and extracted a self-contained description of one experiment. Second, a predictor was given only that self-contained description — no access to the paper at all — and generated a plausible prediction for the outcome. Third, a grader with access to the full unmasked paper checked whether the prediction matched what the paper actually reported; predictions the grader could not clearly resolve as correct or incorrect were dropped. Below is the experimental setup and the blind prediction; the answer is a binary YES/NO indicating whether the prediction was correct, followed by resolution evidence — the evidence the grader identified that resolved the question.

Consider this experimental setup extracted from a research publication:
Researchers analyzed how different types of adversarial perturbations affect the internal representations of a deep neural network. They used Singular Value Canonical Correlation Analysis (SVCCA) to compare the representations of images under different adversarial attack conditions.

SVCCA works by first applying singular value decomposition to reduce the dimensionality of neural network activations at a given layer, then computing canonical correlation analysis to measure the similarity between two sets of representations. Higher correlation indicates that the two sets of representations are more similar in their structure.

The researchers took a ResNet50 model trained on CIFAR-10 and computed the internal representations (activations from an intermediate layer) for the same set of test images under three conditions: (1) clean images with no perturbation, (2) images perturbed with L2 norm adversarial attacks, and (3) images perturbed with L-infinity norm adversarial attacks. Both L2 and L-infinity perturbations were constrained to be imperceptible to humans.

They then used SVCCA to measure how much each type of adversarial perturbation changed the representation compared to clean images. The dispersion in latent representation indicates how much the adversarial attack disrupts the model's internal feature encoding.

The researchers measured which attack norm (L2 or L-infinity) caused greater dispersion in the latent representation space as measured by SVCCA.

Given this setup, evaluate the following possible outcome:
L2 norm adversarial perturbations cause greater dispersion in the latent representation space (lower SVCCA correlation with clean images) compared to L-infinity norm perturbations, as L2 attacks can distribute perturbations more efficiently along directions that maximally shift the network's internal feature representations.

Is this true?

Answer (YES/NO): NO